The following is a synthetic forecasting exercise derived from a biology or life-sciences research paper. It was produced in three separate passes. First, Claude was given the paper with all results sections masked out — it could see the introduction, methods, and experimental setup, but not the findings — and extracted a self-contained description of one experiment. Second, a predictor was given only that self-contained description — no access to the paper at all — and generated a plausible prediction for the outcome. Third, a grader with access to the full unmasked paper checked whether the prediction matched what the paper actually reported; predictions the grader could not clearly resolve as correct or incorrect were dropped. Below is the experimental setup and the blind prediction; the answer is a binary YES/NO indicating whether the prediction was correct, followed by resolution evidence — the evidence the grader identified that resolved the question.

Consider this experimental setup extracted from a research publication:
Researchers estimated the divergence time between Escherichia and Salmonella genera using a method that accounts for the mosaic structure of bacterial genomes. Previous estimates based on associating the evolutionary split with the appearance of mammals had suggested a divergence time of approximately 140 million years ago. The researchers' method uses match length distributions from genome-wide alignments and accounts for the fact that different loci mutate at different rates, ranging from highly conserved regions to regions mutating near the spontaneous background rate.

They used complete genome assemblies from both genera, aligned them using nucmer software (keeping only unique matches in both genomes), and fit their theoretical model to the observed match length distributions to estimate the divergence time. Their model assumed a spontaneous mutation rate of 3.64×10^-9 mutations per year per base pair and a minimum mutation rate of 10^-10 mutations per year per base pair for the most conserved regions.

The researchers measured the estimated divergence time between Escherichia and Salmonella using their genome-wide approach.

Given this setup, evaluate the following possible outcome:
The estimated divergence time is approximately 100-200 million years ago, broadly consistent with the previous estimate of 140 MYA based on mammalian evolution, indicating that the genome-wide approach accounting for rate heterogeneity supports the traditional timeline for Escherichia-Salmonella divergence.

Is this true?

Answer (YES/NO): NO